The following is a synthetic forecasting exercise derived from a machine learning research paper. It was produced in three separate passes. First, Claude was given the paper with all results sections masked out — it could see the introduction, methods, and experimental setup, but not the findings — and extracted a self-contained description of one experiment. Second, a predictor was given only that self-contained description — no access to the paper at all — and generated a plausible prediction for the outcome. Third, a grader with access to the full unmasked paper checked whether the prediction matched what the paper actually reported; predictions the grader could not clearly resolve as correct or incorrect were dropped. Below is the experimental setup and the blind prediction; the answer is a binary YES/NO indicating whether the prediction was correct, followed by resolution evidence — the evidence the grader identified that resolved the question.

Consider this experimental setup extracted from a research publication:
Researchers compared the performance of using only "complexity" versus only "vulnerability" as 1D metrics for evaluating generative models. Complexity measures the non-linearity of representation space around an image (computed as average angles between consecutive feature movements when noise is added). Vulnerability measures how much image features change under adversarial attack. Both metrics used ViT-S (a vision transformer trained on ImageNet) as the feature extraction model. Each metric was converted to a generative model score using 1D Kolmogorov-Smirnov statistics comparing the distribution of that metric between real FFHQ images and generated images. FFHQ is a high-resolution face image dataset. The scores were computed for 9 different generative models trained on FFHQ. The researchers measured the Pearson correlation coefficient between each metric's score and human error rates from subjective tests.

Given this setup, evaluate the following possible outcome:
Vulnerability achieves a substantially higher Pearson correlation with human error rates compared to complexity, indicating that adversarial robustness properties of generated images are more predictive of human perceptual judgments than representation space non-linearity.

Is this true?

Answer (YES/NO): NO